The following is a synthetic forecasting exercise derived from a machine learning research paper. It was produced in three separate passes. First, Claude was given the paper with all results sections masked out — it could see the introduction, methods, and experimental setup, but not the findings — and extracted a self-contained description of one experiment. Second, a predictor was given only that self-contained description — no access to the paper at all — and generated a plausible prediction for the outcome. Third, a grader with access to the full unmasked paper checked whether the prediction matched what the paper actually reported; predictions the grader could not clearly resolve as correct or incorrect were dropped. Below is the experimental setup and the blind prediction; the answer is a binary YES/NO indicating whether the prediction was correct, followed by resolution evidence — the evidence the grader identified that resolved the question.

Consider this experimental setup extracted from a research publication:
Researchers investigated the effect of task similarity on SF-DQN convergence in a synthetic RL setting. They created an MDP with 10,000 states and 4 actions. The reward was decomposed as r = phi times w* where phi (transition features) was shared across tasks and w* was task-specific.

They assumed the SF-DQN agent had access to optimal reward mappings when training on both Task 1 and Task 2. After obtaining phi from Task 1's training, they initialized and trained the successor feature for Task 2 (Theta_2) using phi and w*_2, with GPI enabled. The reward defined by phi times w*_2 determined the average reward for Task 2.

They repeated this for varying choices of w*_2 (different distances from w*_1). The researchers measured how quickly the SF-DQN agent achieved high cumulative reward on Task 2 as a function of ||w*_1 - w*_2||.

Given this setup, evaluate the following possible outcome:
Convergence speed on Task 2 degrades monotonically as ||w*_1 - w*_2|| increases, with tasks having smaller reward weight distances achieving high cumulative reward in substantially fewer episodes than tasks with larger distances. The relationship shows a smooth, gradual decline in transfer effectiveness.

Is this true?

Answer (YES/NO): YES